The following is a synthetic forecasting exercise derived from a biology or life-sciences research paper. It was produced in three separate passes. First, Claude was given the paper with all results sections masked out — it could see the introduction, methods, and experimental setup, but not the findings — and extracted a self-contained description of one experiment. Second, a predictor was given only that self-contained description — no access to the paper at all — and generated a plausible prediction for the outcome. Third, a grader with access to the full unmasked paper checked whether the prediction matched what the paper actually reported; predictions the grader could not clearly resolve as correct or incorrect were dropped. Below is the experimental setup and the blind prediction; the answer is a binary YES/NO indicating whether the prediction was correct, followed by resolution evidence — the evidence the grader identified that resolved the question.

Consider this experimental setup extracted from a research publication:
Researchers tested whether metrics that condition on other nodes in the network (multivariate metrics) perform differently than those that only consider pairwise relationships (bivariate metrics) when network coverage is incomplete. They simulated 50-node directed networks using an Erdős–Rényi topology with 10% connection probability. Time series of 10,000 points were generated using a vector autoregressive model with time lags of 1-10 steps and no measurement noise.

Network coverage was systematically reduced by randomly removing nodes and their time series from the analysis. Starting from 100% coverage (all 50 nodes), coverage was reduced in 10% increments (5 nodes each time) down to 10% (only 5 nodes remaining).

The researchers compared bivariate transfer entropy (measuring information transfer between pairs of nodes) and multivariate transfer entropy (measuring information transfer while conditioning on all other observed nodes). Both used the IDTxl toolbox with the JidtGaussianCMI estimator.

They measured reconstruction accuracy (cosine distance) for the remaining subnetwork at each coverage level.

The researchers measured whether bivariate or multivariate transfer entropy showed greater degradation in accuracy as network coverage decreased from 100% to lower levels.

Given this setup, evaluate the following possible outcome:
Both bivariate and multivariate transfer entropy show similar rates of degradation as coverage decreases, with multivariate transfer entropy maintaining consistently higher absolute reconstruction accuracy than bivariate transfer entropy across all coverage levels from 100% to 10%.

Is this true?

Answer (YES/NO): NO